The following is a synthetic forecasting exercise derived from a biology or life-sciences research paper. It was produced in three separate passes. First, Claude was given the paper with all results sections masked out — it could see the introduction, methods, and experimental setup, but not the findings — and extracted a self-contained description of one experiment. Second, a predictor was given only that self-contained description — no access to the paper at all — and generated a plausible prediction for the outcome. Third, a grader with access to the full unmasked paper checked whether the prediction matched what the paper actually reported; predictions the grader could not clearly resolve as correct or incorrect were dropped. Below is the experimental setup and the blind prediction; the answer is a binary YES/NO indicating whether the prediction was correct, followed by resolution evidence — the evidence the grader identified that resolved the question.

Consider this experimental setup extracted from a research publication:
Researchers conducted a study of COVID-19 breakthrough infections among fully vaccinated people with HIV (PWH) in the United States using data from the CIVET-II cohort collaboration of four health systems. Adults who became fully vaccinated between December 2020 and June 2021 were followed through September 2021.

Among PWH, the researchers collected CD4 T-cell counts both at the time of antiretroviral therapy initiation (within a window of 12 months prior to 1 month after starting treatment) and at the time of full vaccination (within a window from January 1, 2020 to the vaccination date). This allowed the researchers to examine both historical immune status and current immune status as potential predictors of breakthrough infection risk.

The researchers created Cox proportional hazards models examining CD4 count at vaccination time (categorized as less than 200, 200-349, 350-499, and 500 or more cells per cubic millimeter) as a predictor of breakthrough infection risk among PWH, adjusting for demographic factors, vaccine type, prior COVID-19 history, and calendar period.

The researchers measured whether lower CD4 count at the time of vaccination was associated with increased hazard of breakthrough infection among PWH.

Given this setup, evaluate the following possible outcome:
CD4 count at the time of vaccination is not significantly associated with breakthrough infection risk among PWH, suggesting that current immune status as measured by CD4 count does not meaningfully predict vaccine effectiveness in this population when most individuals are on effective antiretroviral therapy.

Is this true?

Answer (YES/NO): YES